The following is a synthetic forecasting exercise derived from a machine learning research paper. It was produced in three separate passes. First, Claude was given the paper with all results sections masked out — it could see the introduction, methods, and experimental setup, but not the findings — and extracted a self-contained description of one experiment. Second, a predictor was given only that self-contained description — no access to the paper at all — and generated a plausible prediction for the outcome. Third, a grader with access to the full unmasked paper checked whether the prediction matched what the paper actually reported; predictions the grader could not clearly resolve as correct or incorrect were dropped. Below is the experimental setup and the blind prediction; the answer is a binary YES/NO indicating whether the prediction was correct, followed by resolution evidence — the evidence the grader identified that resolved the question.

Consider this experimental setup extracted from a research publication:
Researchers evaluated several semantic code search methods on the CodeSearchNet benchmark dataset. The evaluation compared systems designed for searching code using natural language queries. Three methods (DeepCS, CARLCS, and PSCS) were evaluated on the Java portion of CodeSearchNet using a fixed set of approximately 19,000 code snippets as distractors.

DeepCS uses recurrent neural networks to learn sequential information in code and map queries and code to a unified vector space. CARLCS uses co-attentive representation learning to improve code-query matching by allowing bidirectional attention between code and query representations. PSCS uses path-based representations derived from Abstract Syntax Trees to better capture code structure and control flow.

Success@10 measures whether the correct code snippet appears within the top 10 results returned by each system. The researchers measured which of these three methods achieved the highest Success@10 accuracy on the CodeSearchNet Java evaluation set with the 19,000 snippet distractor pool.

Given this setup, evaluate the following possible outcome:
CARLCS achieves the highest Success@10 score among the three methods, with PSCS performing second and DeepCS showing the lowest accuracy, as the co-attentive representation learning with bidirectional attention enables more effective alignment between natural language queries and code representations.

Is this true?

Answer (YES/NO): NO